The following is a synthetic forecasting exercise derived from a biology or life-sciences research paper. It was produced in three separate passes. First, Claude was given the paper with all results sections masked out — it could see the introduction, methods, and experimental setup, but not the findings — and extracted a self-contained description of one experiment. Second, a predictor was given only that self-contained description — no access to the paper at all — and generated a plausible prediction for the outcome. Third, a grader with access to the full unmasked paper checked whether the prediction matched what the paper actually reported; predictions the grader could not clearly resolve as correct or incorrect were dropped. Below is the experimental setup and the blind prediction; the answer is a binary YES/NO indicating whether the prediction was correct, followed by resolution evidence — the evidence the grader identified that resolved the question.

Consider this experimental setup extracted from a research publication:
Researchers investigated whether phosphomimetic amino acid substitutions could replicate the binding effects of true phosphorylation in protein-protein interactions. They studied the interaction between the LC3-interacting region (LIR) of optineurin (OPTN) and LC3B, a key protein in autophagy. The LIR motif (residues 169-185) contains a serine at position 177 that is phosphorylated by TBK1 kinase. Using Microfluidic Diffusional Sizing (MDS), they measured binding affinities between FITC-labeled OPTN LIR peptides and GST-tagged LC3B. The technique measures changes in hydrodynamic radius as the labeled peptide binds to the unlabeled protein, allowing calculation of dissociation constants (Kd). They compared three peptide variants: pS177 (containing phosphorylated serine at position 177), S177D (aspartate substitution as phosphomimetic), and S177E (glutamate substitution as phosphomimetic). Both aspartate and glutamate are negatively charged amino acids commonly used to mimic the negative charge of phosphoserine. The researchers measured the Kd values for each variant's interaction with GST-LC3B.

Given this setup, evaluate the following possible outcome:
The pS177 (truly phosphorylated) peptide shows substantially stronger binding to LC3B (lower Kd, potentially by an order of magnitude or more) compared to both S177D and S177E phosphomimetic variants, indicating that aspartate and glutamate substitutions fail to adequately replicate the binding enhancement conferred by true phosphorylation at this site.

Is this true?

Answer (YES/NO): NO